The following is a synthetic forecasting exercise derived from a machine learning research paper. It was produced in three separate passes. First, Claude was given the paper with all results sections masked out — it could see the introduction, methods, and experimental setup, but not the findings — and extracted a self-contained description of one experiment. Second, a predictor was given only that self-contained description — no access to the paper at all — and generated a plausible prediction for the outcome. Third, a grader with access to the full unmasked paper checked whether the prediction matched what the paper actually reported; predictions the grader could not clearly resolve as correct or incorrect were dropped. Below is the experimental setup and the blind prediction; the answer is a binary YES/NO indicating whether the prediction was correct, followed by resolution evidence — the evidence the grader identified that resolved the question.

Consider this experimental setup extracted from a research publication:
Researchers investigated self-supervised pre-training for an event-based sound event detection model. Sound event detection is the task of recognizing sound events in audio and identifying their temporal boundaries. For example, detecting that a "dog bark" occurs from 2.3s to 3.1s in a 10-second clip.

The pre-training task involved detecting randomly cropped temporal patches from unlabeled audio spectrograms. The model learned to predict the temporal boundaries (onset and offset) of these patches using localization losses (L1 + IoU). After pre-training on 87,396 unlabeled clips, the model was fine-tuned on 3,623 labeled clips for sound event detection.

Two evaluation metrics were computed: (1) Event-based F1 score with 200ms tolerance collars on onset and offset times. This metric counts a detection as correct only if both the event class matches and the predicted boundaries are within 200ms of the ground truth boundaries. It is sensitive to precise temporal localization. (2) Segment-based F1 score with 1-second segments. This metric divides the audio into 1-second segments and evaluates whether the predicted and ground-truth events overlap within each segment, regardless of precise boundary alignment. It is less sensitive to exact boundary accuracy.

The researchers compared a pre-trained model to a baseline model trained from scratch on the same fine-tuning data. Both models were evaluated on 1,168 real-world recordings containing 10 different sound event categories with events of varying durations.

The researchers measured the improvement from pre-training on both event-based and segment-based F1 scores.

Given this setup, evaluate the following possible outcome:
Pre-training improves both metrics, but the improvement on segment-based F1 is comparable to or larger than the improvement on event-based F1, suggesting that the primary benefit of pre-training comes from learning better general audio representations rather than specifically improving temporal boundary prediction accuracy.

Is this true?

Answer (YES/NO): NO